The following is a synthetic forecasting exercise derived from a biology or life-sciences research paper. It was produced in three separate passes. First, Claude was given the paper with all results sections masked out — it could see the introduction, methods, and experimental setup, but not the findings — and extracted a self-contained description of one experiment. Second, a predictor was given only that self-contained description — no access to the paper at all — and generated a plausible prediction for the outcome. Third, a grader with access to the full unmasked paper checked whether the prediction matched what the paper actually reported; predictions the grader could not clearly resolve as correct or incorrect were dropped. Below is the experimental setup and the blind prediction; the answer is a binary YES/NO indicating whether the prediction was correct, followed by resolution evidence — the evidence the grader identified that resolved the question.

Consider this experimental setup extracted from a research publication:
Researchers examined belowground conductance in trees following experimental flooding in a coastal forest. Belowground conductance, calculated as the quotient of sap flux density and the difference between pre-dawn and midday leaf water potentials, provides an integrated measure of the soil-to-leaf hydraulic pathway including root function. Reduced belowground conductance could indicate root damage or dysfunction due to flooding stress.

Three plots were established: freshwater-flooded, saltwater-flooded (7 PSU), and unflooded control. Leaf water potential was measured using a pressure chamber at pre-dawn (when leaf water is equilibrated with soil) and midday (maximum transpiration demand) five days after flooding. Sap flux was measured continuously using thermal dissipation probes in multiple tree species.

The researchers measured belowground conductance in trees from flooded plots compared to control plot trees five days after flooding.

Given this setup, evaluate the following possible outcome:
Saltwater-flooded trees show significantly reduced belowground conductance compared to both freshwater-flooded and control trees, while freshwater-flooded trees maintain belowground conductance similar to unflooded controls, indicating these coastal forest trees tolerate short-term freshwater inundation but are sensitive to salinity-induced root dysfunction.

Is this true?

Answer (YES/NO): NO